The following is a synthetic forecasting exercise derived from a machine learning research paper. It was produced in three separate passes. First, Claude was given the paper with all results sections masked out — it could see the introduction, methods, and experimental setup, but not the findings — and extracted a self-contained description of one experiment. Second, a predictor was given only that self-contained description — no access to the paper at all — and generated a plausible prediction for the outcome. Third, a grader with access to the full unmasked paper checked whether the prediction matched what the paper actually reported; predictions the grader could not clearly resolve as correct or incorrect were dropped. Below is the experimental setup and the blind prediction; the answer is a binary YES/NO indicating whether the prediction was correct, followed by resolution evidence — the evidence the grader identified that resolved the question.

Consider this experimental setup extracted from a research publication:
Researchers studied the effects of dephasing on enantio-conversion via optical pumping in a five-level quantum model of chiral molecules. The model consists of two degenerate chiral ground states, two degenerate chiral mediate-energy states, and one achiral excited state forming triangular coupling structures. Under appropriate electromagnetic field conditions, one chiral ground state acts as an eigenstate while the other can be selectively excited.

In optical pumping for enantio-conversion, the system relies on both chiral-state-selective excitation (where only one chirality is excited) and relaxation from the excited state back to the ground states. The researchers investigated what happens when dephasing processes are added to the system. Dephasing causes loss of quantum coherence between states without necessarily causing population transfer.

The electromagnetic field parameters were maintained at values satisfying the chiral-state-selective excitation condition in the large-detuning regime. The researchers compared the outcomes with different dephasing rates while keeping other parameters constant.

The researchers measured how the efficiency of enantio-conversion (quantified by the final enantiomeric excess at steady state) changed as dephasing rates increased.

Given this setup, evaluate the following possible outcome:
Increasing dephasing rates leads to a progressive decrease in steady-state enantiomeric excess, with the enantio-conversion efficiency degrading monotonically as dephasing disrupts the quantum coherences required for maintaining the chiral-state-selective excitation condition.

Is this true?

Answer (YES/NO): YES